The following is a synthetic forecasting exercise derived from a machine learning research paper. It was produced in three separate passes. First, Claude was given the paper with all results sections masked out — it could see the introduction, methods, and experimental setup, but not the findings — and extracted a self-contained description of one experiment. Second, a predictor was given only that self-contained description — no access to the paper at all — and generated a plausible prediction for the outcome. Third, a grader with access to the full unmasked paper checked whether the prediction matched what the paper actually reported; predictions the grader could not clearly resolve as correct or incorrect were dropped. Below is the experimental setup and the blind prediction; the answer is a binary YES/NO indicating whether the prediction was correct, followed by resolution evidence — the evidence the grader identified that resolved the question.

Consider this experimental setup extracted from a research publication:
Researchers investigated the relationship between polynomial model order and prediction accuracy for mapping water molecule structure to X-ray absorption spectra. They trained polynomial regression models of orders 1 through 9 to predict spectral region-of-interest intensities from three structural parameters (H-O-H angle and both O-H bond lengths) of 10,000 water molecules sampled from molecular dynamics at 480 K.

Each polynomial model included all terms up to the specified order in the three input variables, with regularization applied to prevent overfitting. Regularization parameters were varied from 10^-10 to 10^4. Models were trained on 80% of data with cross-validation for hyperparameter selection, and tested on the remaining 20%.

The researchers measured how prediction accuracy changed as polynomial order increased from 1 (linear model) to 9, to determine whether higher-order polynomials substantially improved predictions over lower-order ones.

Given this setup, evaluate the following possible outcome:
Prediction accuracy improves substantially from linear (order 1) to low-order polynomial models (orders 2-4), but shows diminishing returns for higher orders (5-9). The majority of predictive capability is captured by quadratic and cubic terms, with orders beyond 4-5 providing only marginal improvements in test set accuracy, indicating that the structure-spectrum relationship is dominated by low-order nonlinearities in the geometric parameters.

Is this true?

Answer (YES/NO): YES